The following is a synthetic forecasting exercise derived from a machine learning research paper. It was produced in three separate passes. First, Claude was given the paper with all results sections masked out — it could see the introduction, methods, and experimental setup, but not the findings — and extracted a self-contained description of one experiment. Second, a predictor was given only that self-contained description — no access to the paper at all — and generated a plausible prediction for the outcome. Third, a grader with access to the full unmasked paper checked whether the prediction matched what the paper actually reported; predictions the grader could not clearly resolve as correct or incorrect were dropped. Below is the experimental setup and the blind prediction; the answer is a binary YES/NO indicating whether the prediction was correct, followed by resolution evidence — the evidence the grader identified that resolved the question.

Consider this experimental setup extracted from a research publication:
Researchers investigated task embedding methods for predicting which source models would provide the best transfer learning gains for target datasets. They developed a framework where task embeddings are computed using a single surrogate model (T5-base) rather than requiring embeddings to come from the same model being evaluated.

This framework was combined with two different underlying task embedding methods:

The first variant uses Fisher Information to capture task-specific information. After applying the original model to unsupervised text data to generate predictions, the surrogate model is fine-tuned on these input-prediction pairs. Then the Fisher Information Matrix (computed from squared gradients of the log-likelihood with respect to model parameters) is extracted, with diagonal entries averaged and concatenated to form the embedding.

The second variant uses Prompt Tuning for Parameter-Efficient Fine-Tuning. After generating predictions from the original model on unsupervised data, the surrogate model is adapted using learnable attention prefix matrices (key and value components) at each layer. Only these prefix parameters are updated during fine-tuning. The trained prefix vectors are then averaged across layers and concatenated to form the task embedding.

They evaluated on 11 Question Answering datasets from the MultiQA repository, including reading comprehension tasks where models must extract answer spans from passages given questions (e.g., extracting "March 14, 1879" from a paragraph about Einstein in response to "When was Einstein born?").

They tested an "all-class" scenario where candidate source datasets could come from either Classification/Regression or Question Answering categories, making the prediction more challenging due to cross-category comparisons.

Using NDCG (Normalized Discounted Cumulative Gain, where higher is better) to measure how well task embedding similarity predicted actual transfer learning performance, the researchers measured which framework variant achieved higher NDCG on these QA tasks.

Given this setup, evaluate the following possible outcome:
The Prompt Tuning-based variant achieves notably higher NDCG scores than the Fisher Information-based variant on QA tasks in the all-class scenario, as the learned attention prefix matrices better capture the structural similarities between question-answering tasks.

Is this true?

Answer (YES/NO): NO